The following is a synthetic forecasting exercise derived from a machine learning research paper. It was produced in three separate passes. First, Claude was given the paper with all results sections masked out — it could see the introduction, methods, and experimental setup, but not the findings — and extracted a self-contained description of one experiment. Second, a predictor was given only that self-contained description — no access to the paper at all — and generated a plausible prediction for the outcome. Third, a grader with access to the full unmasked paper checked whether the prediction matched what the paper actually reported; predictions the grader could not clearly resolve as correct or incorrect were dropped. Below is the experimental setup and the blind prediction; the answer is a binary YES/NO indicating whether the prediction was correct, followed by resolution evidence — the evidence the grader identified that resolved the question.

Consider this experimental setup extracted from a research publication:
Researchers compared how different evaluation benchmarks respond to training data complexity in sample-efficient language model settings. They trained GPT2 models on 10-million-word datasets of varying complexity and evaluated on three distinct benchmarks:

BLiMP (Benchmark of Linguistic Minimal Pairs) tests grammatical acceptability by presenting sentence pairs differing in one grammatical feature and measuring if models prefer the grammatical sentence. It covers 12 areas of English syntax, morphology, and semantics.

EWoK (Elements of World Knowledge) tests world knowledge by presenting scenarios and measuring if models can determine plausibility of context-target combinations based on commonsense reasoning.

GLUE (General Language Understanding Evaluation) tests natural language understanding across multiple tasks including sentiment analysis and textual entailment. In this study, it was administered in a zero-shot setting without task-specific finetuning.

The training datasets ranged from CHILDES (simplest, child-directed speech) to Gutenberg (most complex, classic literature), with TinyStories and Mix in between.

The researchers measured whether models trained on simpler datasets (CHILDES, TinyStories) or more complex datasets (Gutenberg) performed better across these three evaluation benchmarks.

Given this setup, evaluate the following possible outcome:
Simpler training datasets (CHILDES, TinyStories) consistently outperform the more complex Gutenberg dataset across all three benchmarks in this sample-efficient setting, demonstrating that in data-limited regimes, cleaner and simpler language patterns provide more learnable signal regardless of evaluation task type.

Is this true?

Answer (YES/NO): NO